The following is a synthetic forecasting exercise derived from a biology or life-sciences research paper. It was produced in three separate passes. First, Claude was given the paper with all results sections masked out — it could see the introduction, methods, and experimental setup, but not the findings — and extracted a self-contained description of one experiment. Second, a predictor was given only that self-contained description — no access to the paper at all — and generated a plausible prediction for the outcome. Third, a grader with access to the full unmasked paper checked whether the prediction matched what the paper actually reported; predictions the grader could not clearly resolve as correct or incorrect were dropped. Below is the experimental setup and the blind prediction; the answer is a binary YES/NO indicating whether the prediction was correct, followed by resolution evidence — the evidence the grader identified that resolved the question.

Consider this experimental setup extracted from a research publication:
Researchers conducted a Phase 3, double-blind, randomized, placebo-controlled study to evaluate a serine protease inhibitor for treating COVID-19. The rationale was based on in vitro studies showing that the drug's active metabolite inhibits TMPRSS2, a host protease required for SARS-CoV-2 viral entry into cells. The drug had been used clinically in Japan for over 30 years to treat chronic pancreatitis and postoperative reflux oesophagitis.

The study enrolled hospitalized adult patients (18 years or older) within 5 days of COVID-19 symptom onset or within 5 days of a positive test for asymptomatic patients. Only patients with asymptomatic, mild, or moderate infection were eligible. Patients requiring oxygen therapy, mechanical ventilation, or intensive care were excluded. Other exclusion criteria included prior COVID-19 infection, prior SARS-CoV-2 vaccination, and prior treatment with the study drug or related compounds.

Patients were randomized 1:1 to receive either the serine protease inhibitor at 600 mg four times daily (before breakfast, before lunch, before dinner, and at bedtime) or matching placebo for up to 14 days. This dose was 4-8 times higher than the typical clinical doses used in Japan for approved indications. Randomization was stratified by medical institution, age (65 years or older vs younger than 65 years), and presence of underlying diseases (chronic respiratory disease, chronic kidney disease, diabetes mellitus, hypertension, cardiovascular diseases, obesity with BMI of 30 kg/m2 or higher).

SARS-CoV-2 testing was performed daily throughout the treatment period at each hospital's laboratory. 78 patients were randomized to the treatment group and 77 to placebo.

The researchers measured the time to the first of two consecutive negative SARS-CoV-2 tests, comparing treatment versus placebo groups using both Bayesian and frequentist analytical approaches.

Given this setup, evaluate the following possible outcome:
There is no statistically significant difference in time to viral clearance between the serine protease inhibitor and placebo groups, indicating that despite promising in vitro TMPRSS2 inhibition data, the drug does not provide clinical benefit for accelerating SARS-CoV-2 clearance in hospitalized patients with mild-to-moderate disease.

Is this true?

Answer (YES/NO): YES